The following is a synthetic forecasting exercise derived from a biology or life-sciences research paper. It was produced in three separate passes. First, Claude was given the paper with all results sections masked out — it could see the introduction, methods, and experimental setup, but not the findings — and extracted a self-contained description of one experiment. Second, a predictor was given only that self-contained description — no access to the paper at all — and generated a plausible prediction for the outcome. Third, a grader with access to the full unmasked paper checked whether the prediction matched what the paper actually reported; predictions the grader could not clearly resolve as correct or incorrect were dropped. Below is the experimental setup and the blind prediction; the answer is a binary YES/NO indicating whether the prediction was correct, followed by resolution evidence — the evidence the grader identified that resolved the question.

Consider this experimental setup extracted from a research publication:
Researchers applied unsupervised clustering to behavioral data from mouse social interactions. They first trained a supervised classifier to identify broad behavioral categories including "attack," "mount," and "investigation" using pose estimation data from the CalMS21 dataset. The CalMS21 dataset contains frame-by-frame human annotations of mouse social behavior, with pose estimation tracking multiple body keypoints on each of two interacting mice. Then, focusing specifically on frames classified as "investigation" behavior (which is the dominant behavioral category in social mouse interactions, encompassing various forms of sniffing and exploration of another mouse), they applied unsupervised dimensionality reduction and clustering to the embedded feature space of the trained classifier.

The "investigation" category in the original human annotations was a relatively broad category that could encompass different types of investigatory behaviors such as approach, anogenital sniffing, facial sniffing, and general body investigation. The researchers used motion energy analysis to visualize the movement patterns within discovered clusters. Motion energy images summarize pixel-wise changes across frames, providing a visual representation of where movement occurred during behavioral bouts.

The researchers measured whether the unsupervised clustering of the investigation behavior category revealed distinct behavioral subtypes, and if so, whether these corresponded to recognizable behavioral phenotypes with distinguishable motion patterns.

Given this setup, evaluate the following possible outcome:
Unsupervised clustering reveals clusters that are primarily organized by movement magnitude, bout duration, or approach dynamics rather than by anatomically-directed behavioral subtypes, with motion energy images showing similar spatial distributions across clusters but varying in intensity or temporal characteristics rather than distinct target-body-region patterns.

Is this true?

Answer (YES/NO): NO